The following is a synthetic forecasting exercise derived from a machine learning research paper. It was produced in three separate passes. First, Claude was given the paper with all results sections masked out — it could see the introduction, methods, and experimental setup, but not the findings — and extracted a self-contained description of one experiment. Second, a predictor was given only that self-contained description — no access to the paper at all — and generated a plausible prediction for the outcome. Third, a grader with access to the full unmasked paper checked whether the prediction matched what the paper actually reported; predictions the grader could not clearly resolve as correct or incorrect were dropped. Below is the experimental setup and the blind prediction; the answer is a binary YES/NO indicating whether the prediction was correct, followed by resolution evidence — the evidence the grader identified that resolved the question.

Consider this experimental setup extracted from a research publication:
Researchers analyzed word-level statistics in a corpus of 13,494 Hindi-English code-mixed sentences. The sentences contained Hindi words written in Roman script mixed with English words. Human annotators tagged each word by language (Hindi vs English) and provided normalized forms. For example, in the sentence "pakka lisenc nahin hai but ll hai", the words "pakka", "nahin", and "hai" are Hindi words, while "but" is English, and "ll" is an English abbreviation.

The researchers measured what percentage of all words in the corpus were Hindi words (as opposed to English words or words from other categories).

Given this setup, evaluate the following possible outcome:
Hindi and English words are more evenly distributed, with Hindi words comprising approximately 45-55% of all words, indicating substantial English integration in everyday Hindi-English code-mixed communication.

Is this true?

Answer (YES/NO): NO